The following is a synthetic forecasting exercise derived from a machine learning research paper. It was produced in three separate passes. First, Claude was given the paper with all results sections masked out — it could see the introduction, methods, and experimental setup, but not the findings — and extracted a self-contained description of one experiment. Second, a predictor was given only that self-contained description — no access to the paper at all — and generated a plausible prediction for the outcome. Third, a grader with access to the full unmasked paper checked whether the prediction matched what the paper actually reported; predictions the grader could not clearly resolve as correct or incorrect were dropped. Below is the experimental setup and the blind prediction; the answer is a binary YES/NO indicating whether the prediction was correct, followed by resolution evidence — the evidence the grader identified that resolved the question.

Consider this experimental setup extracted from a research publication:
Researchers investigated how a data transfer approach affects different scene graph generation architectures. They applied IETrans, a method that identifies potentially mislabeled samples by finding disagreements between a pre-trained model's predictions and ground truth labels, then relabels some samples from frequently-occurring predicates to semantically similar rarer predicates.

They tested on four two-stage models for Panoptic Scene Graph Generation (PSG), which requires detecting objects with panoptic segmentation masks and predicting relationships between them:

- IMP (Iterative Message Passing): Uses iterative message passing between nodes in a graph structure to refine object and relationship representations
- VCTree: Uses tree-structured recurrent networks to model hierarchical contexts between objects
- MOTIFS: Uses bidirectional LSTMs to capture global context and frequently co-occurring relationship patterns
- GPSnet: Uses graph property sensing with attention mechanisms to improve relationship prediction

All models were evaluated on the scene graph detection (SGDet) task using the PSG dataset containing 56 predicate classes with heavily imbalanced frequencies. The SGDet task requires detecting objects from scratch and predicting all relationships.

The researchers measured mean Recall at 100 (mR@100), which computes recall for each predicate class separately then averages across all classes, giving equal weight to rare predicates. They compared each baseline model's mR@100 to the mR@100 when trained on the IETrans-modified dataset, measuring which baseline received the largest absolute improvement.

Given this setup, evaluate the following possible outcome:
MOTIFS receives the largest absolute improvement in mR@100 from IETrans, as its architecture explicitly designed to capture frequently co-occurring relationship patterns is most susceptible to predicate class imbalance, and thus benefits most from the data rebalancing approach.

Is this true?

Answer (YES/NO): NO